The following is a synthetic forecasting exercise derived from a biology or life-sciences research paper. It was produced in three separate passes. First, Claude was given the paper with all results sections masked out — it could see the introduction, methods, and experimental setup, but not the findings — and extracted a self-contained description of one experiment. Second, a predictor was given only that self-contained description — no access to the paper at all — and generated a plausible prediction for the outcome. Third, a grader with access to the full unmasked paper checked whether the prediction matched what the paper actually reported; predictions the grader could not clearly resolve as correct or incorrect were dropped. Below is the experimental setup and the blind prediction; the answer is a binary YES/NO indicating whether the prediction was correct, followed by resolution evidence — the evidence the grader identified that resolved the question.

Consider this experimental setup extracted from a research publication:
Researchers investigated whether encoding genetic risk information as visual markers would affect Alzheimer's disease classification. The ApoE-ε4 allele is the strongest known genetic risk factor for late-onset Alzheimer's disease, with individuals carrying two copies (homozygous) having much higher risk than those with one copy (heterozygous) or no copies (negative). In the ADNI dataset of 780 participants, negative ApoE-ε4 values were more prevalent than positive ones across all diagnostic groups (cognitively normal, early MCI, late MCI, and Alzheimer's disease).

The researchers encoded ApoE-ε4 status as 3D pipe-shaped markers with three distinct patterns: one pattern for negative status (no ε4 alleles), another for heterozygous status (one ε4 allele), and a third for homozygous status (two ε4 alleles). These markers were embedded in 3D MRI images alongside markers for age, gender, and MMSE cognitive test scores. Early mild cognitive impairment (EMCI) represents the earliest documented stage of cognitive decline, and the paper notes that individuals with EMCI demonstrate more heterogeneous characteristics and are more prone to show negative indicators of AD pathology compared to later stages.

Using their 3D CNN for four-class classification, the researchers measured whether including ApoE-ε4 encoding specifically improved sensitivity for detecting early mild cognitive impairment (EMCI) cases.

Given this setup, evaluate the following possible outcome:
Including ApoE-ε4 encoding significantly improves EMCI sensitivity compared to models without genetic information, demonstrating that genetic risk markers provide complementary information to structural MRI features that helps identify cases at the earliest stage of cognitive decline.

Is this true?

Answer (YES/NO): NO